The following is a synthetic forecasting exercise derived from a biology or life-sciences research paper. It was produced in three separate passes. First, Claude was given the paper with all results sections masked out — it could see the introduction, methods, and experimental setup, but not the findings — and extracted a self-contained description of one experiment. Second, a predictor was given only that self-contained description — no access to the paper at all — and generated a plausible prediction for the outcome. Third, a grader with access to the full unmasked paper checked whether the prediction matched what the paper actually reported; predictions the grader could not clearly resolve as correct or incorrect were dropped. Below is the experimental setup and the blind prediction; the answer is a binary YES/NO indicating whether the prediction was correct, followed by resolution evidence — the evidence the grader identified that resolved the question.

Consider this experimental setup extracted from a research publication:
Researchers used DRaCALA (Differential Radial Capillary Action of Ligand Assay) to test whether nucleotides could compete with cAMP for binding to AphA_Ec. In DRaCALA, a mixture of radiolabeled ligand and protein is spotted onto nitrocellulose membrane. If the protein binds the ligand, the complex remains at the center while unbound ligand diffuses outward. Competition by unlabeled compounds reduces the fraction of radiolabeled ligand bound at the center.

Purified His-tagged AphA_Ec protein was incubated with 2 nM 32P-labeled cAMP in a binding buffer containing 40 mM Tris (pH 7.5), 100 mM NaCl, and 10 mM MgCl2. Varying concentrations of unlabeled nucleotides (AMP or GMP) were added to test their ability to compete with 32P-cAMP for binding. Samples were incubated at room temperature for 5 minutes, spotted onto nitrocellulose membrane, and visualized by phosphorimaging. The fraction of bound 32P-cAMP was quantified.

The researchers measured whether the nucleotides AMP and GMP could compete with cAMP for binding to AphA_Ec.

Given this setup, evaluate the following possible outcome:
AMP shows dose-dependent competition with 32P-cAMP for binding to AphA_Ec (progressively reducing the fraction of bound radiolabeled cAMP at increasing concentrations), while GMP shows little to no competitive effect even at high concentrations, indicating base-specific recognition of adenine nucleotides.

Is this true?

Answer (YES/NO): NO